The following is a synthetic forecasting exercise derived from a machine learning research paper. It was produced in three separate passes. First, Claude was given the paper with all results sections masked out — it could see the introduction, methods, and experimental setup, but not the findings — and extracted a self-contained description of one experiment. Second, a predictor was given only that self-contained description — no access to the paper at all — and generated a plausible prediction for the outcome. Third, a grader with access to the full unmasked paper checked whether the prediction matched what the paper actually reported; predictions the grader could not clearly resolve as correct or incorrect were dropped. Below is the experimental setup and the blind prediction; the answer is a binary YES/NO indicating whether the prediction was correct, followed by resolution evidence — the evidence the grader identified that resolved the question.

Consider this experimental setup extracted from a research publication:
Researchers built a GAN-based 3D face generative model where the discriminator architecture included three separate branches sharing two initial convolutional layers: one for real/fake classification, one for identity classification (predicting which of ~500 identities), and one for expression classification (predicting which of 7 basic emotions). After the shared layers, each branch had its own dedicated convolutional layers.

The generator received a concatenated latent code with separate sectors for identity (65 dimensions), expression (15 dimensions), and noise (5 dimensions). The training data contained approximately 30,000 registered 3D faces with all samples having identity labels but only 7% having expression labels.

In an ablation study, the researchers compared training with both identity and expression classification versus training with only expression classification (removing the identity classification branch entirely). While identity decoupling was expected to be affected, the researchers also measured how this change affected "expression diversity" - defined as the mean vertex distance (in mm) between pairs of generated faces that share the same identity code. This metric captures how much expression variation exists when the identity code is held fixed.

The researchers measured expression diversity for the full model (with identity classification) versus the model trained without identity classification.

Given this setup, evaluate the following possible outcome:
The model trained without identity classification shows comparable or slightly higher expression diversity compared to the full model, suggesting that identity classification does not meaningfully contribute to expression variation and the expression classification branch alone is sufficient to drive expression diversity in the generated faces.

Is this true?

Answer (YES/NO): NO